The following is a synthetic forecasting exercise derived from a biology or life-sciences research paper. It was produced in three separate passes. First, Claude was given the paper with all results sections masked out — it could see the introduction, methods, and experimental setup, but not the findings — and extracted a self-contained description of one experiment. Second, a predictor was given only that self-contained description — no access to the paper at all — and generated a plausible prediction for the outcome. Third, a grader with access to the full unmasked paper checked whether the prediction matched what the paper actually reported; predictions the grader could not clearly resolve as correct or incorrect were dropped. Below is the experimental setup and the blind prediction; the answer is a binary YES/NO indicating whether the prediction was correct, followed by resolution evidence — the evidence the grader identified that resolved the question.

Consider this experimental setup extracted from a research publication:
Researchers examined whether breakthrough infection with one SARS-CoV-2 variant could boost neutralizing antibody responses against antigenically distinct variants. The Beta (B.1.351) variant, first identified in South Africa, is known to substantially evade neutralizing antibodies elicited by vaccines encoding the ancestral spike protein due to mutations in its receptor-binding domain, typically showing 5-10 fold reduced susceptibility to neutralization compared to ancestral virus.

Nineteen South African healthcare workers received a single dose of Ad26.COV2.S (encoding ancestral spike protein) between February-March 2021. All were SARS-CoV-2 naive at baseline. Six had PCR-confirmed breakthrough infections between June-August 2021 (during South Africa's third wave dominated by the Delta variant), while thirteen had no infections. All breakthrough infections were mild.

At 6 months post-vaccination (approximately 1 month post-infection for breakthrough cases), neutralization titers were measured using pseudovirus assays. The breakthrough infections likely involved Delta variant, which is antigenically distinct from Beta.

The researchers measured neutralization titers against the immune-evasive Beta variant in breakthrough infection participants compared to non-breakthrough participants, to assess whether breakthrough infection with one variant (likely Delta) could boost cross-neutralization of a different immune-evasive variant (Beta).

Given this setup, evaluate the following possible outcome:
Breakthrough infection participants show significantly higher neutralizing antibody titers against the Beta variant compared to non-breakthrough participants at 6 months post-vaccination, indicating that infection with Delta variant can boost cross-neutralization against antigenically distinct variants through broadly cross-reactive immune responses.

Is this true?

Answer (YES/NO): YES